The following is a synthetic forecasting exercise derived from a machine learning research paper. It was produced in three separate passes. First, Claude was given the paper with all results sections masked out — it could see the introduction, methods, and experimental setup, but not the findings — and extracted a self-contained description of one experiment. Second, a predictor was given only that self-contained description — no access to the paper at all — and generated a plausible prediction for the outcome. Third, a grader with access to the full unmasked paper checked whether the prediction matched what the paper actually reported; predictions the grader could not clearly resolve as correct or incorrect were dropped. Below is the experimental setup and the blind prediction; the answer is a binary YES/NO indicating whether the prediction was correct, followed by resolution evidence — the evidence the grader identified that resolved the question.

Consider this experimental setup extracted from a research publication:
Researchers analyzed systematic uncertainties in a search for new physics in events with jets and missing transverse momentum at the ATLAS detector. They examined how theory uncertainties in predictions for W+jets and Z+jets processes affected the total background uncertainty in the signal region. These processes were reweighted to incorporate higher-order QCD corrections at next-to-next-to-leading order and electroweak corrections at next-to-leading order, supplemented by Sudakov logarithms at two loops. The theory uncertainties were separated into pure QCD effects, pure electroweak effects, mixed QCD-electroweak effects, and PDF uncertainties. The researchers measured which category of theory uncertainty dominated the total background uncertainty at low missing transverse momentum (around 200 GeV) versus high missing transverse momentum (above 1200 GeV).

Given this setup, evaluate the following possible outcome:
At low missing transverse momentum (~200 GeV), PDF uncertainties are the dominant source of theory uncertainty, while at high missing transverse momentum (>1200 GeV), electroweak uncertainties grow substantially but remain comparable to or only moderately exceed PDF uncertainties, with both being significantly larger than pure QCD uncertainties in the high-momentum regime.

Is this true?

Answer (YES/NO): NO